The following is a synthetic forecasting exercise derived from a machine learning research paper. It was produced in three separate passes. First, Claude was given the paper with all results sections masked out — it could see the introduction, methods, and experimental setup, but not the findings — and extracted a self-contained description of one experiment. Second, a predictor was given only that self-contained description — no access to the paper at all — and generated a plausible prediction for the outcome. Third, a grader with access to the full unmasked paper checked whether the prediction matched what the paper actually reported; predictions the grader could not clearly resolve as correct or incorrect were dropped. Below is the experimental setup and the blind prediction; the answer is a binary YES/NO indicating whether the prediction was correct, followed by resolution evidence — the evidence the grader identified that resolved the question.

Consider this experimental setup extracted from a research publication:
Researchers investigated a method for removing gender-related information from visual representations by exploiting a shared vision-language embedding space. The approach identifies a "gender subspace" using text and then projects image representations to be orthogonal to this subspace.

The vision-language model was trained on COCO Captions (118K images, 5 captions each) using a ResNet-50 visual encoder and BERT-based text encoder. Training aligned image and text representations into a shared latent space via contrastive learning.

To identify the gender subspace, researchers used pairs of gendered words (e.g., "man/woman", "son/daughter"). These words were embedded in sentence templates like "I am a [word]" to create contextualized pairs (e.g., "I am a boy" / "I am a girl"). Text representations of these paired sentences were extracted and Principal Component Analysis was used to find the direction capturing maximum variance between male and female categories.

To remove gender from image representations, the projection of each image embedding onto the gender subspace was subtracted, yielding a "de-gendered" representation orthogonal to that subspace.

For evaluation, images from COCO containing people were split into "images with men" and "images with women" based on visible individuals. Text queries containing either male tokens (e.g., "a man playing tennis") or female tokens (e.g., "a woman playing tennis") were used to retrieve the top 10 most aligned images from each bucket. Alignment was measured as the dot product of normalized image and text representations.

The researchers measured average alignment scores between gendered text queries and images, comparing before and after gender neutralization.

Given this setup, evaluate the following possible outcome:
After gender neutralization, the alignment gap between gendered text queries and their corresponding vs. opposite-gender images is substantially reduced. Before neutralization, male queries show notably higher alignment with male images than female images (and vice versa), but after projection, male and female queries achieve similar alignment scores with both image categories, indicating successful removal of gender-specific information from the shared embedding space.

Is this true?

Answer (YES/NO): YES